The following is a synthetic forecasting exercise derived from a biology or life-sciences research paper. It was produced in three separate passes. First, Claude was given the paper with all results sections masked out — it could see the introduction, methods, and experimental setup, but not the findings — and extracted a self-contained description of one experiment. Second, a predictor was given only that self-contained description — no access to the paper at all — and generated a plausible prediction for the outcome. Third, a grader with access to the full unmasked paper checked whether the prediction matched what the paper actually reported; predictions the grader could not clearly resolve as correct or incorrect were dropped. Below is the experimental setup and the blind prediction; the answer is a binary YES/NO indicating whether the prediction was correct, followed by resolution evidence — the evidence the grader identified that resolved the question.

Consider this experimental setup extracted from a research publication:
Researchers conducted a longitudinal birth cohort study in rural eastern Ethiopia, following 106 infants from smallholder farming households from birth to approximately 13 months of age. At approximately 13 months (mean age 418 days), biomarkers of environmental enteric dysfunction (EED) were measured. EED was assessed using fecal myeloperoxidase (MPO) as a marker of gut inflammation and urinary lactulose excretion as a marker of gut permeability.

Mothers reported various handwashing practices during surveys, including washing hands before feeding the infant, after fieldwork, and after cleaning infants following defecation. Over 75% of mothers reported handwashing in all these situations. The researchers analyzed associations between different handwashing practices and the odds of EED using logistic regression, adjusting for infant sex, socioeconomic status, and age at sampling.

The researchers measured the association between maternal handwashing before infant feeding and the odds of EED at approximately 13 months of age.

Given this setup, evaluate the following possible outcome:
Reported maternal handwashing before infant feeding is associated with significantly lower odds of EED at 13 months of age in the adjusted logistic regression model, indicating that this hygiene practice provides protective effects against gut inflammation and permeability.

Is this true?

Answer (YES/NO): NO